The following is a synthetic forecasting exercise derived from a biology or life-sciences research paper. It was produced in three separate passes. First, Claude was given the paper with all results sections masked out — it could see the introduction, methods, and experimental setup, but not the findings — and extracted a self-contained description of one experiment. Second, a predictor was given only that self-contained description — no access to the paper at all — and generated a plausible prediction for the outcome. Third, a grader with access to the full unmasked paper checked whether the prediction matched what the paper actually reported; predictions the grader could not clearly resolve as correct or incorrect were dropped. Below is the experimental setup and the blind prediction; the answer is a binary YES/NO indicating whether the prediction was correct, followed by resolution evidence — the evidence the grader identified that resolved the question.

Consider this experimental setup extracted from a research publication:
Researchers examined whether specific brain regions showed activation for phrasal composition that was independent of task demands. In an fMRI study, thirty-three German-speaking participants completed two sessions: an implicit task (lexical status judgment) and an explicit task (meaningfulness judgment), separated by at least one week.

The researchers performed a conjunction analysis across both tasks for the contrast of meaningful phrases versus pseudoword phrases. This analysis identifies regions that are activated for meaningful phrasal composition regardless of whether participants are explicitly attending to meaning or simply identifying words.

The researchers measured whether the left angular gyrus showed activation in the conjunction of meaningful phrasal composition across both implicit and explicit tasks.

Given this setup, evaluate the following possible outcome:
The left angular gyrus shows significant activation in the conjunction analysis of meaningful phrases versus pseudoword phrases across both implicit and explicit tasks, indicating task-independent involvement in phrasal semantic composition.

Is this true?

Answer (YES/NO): YES